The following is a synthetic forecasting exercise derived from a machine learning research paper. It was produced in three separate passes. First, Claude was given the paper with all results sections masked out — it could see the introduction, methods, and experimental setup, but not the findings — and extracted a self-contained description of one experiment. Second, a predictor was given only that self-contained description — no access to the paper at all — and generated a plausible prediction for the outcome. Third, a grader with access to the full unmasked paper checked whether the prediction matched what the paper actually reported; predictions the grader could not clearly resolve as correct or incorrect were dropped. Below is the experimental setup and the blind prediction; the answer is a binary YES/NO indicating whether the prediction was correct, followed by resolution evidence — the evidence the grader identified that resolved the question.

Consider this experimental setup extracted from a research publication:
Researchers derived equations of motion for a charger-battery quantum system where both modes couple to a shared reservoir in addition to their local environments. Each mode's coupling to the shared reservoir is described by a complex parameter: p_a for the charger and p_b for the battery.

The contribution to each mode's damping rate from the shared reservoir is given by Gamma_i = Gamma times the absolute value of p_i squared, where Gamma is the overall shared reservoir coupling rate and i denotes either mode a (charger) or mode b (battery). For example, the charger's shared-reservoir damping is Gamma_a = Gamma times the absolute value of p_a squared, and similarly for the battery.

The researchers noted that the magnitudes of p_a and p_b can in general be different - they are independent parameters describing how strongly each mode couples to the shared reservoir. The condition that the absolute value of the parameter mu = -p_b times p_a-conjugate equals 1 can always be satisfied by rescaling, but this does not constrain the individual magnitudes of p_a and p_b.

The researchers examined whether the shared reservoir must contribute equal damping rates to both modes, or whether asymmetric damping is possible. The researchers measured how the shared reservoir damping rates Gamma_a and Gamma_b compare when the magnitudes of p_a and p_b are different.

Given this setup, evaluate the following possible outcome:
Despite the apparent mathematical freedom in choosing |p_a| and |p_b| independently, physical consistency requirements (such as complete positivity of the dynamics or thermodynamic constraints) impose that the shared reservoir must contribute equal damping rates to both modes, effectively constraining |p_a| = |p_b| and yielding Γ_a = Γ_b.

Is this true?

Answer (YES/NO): NO